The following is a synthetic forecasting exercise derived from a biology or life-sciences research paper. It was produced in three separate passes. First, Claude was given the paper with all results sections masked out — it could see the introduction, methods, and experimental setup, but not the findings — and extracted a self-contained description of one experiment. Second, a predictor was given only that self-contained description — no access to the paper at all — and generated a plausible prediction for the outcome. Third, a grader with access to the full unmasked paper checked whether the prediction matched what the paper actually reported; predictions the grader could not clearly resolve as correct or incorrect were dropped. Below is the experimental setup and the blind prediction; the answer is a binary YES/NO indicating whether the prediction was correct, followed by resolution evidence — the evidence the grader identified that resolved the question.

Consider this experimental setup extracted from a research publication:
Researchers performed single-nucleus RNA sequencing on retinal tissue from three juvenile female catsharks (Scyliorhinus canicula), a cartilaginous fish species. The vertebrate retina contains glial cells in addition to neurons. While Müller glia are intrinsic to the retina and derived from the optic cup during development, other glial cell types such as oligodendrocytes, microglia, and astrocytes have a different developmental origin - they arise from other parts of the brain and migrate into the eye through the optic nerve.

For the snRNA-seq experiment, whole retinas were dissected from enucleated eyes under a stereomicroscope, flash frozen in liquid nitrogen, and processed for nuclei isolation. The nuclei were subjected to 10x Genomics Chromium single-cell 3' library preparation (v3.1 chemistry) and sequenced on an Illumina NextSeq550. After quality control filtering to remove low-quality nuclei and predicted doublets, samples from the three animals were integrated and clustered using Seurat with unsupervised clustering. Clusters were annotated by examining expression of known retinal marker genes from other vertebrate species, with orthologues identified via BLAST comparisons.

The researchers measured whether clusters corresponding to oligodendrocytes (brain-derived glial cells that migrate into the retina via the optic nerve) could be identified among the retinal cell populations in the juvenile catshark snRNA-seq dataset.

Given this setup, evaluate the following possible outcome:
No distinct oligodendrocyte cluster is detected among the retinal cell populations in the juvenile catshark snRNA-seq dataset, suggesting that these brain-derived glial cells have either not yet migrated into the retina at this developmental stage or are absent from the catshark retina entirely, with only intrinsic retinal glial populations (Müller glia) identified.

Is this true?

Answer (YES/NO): NO